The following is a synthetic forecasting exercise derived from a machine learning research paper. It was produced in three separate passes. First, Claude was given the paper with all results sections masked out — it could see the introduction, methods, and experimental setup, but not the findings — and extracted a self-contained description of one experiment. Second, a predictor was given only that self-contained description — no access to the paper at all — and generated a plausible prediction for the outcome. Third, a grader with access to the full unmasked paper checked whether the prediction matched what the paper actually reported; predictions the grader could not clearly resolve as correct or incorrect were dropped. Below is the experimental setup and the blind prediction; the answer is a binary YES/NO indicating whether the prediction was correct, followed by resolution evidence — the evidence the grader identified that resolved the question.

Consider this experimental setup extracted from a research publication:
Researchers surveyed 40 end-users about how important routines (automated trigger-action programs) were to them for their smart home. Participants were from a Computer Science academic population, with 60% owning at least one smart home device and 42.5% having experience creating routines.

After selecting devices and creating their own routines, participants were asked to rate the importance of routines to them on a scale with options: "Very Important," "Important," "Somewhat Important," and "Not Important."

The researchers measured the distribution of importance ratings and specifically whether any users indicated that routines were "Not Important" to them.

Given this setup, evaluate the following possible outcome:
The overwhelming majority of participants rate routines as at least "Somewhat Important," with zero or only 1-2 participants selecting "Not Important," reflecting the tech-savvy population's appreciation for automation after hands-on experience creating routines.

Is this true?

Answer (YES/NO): YES